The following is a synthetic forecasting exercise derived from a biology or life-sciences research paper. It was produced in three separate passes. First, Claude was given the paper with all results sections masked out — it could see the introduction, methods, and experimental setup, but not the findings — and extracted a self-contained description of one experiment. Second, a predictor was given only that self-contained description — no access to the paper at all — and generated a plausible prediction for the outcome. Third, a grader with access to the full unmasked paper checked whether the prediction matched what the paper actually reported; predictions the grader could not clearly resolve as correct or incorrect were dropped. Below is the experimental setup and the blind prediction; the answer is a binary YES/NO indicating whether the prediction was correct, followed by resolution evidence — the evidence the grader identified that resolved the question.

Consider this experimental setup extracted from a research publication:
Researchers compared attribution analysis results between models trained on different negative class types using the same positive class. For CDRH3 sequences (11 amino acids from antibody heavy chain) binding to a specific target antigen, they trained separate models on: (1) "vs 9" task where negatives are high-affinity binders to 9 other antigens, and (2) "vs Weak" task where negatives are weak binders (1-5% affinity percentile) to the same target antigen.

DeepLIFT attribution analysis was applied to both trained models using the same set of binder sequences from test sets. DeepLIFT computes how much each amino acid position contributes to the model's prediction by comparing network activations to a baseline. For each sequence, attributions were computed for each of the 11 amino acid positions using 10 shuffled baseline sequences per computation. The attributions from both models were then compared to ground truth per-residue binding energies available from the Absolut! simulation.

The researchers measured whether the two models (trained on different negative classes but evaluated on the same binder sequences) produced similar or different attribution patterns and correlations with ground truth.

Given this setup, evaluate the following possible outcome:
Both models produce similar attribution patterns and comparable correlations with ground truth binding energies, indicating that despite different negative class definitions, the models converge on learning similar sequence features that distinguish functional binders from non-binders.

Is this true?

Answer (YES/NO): NO